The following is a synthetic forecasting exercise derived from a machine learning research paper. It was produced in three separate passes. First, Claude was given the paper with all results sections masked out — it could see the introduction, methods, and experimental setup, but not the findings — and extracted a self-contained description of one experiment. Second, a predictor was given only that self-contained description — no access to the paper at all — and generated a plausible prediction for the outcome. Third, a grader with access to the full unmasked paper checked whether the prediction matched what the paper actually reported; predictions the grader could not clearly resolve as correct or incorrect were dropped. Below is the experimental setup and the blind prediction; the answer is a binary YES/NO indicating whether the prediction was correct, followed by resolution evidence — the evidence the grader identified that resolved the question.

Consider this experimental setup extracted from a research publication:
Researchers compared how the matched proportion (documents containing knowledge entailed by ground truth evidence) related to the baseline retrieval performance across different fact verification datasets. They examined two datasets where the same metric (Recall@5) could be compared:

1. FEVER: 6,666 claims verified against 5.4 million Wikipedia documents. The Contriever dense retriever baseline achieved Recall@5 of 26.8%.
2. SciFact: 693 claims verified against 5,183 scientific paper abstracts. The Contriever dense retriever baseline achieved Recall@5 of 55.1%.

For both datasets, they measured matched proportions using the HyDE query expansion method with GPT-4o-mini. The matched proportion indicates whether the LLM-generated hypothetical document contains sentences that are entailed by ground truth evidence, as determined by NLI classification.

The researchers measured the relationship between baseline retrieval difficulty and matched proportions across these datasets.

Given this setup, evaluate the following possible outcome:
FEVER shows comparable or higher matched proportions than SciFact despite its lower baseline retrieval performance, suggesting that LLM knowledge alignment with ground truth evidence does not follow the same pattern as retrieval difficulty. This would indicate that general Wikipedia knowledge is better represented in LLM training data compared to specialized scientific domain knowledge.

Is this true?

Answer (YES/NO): YES